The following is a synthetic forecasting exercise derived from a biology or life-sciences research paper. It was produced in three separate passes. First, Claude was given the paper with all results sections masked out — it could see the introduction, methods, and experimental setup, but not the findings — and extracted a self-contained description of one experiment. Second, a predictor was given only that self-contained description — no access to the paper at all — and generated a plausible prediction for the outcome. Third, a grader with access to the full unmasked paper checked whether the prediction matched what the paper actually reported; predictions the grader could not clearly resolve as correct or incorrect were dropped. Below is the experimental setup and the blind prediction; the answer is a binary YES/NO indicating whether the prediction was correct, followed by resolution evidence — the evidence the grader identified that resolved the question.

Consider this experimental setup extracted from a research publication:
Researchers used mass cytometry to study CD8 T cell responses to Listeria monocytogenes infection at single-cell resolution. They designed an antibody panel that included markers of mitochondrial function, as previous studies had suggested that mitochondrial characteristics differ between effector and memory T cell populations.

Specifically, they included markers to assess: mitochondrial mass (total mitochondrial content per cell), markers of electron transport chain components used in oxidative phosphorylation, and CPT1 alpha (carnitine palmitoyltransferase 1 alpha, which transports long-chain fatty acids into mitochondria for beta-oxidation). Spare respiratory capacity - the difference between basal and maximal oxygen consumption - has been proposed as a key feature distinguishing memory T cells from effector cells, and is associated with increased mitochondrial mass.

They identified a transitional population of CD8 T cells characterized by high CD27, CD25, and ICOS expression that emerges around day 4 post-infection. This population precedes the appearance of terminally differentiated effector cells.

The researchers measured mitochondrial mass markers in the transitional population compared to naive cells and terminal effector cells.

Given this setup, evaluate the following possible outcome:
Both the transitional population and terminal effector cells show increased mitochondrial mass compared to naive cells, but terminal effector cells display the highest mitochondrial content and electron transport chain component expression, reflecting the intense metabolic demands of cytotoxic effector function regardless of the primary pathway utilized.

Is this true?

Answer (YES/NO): NO